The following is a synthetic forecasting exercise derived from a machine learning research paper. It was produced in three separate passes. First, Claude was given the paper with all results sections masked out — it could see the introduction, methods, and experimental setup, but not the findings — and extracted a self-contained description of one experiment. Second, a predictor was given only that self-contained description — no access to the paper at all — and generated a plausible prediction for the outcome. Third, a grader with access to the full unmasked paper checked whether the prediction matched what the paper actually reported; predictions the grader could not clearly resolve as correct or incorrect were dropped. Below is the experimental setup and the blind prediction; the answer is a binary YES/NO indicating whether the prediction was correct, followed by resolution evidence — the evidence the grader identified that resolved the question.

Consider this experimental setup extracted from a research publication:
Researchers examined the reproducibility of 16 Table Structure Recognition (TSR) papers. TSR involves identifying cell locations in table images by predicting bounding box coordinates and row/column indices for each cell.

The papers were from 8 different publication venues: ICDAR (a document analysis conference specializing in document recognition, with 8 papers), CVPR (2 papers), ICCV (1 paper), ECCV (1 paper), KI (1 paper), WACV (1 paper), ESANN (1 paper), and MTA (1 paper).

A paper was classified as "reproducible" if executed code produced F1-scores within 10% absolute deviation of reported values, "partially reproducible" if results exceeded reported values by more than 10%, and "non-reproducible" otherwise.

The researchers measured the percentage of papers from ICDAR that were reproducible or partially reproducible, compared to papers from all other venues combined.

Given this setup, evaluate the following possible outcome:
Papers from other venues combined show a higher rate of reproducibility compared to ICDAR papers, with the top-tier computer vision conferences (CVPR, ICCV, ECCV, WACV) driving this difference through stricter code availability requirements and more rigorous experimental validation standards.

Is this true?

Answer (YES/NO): NO